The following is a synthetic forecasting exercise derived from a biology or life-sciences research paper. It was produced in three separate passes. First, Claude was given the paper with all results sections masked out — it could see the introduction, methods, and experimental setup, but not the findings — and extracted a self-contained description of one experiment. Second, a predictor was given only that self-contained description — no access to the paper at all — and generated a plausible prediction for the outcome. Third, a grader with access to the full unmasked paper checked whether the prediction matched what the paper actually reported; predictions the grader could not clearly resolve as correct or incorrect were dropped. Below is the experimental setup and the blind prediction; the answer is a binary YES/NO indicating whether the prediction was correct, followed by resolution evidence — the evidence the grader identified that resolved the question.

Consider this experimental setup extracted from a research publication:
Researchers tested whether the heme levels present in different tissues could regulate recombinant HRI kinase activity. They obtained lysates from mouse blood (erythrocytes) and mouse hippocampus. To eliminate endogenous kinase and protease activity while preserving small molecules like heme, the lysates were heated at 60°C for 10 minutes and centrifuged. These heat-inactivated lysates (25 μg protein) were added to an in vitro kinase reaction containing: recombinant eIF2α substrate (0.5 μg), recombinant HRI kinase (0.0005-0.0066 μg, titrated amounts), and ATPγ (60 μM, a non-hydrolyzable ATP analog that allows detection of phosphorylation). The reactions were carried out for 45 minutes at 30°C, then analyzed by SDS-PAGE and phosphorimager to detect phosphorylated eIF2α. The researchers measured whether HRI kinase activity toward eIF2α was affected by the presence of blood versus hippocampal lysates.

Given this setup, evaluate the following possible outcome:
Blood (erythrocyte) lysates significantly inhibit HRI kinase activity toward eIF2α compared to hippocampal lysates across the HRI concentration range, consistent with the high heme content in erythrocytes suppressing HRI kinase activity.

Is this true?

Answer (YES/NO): NO